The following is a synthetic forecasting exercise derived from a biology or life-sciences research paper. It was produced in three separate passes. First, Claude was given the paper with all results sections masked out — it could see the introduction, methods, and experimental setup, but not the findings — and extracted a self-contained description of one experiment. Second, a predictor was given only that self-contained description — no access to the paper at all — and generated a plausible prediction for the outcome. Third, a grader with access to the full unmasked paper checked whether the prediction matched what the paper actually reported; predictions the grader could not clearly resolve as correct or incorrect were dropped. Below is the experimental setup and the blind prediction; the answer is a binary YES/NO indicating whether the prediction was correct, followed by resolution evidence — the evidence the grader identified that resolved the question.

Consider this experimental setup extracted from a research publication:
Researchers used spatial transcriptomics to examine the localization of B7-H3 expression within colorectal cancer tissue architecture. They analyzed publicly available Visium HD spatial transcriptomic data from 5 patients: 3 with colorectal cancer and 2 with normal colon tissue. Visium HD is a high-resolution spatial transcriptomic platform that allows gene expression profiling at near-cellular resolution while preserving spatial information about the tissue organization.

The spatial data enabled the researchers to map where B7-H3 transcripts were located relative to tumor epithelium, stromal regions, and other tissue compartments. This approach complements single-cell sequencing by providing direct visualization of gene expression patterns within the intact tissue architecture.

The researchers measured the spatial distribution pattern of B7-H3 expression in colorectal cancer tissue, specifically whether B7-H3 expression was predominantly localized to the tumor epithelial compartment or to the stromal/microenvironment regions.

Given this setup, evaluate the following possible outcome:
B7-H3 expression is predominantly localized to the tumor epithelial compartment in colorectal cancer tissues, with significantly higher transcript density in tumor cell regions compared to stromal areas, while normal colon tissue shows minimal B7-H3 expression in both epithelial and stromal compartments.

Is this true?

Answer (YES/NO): NO